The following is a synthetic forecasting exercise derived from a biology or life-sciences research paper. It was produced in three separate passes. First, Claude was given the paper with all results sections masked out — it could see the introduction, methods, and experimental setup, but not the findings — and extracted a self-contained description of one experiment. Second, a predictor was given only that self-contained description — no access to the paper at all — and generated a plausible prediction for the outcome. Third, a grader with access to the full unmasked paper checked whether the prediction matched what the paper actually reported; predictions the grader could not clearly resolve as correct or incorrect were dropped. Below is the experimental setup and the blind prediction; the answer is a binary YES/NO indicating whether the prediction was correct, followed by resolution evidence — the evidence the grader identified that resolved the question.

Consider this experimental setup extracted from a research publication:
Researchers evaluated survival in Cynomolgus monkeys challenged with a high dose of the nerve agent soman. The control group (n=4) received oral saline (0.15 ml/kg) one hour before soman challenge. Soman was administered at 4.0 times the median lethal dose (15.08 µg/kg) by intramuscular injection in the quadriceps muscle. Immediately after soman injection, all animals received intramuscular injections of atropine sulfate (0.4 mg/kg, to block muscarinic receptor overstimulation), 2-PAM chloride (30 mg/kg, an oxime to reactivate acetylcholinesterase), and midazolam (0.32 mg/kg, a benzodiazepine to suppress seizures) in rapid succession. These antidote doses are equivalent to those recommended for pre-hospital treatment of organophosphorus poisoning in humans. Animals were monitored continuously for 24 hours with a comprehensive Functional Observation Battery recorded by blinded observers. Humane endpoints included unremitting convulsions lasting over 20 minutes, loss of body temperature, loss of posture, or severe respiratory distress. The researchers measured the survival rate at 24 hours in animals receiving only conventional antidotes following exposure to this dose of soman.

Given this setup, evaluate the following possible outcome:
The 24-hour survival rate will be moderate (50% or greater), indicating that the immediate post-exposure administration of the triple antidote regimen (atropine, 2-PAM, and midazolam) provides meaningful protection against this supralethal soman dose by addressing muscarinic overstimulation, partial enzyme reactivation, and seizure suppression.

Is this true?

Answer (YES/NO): NO